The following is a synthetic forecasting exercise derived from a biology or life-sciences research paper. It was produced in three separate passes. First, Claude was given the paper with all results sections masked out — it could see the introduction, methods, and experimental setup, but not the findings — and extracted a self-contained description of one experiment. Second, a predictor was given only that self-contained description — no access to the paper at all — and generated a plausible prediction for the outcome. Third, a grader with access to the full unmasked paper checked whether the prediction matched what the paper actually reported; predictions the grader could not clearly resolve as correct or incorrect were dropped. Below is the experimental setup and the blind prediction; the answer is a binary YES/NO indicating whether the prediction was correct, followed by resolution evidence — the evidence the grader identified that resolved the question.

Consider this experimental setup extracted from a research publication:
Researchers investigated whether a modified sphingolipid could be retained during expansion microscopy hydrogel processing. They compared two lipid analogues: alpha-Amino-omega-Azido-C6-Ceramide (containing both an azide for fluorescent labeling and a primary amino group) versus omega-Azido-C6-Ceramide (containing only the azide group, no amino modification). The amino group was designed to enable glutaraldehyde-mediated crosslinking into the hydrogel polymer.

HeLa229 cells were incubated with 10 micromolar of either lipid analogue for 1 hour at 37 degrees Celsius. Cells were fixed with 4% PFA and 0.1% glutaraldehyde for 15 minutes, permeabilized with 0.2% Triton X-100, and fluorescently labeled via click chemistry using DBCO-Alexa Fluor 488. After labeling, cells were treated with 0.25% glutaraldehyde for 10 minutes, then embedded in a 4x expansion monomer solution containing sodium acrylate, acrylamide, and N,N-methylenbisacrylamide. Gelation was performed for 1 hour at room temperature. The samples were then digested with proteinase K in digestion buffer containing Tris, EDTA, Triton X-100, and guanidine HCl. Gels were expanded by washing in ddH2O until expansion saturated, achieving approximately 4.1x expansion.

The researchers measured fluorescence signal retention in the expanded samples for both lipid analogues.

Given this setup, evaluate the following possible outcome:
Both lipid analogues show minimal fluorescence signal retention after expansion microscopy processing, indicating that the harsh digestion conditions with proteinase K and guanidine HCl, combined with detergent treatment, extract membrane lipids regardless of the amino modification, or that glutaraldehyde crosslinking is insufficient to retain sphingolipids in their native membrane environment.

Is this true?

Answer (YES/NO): NO